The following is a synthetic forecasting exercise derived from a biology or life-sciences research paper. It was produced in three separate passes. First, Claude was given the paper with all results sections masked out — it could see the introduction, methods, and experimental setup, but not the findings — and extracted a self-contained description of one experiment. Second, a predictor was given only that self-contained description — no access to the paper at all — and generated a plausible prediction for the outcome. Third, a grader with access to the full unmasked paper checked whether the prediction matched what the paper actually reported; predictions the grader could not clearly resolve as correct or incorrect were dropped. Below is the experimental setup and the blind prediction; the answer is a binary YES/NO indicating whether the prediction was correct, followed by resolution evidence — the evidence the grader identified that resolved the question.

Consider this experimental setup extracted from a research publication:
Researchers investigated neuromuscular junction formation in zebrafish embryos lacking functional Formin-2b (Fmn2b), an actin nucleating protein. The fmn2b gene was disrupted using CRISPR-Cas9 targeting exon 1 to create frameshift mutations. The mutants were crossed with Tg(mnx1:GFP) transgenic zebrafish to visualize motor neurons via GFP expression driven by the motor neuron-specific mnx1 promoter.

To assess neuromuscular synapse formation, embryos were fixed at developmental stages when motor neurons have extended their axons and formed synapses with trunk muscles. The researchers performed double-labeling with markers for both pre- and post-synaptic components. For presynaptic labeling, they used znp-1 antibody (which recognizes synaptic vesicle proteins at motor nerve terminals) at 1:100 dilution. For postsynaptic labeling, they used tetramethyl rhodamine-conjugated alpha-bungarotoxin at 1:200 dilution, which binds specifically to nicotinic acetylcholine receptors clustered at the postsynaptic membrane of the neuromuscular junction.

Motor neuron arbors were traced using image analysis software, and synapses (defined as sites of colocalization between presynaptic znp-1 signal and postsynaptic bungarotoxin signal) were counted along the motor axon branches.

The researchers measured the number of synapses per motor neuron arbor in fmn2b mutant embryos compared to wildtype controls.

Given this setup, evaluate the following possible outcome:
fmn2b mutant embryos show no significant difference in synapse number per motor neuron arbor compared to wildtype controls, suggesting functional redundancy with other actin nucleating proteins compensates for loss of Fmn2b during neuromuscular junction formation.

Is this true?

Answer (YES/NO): NO